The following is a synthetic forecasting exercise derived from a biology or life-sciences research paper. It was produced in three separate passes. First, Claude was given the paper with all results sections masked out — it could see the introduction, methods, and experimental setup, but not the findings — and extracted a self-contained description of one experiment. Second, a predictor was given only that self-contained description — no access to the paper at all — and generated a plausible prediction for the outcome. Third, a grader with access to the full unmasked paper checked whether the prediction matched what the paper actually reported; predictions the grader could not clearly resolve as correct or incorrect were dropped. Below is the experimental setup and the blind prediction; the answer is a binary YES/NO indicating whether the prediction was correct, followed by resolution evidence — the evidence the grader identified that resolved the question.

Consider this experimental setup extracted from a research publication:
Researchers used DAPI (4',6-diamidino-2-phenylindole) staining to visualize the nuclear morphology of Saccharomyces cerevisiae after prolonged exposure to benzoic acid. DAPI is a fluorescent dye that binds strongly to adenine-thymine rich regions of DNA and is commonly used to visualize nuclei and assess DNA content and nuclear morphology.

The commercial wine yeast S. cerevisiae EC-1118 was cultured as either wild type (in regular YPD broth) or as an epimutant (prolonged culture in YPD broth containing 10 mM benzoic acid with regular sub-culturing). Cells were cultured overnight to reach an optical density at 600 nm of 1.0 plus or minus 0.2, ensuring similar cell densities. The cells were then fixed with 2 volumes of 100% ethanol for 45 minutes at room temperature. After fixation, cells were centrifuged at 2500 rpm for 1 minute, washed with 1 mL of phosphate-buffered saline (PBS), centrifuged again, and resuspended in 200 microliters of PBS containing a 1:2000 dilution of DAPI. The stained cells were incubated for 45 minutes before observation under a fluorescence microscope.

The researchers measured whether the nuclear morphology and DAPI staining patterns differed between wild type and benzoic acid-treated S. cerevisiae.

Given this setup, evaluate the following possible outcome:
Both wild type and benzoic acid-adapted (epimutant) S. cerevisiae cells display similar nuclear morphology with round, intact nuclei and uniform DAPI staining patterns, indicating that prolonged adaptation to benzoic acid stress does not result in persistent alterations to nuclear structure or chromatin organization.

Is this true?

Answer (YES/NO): NO